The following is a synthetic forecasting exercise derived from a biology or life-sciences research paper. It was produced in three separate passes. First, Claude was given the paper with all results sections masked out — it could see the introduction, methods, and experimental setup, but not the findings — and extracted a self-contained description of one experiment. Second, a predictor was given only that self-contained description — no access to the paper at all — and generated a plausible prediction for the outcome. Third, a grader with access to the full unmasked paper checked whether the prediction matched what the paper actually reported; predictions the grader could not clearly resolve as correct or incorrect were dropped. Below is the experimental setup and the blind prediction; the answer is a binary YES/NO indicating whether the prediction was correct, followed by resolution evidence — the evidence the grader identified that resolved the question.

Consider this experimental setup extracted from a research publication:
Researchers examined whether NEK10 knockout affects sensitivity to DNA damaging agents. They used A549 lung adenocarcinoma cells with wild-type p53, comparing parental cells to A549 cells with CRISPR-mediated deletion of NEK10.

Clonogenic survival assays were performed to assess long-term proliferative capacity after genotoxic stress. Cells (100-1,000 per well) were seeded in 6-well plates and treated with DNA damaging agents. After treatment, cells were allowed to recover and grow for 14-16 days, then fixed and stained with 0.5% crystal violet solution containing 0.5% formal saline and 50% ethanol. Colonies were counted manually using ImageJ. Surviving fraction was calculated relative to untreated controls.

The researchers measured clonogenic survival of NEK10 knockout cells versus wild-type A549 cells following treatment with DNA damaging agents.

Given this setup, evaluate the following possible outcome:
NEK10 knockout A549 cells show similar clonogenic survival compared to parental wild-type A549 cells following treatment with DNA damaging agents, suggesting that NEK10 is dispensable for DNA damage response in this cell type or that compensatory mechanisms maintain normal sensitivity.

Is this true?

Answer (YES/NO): NO